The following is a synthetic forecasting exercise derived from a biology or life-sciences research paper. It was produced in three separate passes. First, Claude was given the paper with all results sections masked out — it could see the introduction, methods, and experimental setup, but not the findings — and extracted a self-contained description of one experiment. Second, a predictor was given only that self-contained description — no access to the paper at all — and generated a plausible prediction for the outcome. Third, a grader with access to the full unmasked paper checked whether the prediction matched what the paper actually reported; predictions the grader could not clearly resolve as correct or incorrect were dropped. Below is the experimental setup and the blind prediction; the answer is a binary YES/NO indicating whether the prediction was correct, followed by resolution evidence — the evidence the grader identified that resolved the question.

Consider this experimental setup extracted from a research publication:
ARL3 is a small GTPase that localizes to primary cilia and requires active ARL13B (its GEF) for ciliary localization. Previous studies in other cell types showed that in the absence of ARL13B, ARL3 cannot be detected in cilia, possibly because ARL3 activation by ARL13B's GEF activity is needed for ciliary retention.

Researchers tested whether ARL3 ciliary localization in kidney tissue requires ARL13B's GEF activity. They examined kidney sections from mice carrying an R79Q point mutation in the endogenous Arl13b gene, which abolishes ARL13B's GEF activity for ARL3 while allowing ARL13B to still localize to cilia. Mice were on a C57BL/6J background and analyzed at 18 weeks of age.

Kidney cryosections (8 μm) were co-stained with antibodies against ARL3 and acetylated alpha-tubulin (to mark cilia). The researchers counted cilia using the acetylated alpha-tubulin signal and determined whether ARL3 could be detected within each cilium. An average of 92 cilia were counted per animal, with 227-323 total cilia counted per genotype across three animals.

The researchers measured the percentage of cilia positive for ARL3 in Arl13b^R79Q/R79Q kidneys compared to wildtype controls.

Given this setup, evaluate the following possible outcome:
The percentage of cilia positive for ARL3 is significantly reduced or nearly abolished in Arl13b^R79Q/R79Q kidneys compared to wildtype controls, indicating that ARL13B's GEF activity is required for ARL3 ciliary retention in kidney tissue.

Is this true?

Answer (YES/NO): NO